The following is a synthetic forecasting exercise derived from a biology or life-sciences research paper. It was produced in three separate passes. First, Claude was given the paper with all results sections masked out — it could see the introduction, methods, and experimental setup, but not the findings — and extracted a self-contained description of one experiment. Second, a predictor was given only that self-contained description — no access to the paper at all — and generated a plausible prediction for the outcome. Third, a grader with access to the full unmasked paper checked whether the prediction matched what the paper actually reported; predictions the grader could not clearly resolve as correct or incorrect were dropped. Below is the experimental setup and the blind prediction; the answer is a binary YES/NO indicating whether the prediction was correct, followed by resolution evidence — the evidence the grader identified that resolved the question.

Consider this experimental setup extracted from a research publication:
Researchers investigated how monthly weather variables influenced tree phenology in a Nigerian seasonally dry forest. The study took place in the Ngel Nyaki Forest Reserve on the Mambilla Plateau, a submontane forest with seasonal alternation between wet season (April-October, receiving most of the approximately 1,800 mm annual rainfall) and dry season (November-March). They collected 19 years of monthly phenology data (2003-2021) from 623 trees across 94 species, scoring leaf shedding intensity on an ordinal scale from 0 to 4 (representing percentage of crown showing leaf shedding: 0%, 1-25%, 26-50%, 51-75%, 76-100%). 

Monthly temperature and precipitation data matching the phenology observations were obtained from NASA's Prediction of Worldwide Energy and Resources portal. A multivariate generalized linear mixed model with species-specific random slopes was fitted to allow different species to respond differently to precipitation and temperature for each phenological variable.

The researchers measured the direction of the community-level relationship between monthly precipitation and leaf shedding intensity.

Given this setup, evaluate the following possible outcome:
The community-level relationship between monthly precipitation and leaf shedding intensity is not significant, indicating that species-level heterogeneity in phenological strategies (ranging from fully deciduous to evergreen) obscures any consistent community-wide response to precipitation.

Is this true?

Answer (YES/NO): NO